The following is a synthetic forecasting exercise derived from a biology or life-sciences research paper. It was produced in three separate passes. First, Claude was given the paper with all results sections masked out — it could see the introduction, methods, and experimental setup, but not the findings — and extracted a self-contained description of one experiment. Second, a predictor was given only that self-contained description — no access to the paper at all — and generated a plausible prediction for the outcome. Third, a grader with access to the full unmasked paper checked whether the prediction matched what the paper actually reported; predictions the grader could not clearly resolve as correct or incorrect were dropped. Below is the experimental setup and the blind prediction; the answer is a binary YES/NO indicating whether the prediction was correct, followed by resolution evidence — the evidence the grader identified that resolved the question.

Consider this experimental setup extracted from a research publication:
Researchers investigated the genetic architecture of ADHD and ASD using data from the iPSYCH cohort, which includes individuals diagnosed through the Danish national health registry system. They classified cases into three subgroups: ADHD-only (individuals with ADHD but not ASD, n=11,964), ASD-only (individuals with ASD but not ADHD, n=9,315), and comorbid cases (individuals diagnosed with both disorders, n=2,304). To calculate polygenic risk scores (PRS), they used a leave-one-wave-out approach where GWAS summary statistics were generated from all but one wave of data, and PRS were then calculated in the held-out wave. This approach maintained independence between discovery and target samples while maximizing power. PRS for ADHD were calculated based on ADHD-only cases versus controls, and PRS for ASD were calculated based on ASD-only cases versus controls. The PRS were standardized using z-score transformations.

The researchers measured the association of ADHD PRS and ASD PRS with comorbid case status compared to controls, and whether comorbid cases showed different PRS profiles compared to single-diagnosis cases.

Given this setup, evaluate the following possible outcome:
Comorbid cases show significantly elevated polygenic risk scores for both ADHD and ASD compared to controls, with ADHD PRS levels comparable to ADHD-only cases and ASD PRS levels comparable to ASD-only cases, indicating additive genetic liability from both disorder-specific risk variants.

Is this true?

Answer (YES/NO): YES